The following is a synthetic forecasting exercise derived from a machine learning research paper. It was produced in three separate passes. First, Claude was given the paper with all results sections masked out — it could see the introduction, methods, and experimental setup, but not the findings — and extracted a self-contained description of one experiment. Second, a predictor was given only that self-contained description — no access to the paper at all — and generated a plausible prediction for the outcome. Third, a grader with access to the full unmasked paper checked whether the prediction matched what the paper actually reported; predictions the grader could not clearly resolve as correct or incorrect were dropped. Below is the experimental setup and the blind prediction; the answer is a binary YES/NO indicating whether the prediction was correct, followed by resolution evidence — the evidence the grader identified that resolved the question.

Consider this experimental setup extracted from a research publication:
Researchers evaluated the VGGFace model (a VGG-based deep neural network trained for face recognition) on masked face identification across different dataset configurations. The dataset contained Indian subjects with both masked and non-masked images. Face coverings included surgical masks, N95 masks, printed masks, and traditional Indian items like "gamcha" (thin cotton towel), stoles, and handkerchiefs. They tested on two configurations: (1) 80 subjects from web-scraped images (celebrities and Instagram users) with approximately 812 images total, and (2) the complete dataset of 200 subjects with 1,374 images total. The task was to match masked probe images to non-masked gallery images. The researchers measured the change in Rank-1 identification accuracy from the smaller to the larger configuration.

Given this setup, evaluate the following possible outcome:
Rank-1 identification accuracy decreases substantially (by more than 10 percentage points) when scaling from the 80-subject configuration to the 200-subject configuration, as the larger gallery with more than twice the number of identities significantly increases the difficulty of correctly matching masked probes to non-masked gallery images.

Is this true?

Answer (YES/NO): NO